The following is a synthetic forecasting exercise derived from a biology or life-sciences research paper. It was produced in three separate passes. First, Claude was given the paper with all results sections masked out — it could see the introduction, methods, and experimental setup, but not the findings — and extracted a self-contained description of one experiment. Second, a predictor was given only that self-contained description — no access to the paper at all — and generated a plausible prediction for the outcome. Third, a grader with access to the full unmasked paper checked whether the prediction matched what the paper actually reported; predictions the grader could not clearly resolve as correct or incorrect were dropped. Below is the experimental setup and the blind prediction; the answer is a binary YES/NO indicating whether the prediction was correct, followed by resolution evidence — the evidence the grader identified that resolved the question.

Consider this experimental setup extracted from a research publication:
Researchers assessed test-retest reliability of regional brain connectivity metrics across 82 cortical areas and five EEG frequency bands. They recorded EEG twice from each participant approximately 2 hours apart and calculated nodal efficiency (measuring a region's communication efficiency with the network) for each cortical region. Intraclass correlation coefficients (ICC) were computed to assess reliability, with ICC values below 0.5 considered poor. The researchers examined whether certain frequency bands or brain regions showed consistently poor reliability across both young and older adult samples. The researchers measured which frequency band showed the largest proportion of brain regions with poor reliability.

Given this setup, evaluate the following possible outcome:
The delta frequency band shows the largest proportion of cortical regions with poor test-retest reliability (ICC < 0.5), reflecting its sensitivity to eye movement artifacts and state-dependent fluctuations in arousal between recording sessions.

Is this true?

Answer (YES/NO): YES